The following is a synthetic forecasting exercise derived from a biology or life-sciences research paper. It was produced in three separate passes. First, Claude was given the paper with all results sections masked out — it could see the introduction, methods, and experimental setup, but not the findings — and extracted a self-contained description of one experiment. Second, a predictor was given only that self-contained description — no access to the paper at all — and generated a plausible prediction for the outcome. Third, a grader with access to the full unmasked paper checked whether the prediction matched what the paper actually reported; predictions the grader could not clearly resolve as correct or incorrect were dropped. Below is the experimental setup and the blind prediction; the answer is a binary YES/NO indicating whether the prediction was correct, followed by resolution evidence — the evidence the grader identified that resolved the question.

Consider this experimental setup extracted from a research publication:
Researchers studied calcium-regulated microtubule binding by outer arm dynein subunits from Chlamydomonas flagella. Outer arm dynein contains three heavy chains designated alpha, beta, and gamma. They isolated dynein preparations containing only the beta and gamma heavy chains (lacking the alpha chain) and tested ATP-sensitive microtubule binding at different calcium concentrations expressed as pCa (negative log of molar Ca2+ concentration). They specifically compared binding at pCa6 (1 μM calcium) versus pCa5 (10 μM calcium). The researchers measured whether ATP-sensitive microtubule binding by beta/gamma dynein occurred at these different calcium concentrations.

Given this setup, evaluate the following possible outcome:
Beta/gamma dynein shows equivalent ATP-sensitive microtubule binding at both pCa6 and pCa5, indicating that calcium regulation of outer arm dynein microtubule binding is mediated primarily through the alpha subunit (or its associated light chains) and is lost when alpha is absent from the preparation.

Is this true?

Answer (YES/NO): NO